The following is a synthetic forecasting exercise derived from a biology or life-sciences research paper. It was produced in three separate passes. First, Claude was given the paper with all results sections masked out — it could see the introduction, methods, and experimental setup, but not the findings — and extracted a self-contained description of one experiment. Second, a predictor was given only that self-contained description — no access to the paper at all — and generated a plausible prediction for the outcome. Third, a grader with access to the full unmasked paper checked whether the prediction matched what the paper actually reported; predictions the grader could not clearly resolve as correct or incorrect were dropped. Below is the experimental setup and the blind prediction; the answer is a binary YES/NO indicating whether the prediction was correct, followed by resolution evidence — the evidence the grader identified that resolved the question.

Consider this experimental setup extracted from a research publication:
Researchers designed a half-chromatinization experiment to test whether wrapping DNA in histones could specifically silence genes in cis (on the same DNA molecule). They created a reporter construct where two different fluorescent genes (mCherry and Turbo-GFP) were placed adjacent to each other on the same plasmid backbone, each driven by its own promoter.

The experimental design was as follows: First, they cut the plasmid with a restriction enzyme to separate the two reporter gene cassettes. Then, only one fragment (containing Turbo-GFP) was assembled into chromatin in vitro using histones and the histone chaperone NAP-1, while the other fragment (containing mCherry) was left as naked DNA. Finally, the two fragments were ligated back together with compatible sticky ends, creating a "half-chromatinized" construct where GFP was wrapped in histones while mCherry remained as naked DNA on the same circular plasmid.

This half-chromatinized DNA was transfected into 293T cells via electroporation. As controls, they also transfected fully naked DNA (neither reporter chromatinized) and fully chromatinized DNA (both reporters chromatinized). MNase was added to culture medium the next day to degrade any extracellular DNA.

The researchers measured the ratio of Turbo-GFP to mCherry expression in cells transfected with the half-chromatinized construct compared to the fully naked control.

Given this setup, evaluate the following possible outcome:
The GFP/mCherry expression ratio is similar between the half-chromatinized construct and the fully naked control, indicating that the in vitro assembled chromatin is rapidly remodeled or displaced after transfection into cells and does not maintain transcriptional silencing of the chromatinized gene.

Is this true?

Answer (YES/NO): NO